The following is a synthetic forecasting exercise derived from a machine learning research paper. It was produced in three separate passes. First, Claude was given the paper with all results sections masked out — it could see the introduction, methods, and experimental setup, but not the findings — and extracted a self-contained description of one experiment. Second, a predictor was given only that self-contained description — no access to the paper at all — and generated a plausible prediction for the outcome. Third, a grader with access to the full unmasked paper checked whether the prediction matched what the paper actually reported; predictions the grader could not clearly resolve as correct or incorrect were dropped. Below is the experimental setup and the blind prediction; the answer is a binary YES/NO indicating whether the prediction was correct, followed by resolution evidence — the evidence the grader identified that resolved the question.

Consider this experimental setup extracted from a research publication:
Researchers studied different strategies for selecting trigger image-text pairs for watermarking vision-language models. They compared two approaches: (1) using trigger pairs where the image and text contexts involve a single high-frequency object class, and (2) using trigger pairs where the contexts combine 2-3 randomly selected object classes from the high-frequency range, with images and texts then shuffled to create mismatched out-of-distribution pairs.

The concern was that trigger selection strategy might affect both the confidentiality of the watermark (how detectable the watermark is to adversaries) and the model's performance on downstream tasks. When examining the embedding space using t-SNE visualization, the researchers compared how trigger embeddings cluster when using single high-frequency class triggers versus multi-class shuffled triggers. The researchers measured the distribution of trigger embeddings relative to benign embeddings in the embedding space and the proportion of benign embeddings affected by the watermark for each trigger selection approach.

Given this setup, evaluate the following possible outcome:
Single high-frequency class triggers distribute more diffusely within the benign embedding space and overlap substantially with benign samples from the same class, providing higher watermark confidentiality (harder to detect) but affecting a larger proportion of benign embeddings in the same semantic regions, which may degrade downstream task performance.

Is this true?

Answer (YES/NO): NO